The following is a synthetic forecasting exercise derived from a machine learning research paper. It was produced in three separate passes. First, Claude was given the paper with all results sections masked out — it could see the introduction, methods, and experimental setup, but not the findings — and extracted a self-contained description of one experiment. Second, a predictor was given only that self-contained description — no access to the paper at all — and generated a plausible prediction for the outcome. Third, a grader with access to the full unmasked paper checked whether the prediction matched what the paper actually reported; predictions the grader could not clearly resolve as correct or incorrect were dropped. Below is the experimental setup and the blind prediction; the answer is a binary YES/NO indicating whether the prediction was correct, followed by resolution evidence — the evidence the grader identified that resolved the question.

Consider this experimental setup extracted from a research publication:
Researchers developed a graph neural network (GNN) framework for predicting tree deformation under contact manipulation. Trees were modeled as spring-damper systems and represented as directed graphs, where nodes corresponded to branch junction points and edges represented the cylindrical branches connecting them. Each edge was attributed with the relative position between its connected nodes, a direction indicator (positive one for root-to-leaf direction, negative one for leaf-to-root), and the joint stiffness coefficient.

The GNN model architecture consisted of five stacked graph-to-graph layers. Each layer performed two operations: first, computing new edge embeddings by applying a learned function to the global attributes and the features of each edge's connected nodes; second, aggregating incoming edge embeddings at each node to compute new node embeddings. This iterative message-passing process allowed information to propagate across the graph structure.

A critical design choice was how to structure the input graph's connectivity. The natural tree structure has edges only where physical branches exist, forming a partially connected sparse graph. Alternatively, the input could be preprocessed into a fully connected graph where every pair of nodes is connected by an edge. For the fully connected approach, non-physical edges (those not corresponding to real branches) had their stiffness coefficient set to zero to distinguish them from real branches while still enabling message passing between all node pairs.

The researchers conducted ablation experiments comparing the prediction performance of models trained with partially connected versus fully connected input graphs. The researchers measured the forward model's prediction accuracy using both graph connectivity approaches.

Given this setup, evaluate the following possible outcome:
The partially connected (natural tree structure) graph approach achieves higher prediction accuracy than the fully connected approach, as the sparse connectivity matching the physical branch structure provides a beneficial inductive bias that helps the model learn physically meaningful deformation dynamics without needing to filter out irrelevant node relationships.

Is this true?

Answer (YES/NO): NO